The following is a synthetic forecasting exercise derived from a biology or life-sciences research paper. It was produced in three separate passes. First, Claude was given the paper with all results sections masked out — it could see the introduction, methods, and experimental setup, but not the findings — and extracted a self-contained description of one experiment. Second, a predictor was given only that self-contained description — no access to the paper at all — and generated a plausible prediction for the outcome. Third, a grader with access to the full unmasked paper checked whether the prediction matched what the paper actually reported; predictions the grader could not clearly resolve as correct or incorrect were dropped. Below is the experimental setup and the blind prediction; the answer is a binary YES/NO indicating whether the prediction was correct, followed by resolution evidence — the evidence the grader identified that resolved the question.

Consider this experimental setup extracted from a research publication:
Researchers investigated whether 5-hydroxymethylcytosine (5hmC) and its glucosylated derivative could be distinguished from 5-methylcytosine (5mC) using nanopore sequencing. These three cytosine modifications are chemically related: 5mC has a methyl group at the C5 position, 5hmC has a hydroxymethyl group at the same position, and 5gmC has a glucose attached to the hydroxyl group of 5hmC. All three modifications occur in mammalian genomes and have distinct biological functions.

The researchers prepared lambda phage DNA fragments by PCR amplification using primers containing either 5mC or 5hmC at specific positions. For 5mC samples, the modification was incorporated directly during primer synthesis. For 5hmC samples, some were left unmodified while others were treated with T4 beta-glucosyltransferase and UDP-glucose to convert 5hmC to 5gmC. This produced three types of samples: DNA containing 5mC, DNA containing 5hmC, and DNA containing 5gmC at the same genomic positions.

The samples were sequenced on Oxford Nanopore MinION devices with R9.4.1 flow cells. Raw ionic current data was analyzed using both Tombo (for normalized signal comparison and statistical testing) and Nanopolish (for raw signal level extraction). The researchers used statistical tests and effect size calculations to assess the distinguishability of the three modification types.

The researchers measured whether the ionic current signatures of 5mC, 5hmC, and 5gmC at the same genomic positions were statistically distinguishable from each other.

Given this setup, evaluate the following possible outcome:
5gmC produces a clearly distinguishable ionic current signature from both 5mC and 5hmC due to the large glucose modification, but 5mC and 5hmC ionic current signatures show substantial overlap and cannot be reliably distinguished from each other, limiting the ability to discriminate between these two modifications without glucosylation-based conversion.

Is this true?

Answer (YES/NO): NO